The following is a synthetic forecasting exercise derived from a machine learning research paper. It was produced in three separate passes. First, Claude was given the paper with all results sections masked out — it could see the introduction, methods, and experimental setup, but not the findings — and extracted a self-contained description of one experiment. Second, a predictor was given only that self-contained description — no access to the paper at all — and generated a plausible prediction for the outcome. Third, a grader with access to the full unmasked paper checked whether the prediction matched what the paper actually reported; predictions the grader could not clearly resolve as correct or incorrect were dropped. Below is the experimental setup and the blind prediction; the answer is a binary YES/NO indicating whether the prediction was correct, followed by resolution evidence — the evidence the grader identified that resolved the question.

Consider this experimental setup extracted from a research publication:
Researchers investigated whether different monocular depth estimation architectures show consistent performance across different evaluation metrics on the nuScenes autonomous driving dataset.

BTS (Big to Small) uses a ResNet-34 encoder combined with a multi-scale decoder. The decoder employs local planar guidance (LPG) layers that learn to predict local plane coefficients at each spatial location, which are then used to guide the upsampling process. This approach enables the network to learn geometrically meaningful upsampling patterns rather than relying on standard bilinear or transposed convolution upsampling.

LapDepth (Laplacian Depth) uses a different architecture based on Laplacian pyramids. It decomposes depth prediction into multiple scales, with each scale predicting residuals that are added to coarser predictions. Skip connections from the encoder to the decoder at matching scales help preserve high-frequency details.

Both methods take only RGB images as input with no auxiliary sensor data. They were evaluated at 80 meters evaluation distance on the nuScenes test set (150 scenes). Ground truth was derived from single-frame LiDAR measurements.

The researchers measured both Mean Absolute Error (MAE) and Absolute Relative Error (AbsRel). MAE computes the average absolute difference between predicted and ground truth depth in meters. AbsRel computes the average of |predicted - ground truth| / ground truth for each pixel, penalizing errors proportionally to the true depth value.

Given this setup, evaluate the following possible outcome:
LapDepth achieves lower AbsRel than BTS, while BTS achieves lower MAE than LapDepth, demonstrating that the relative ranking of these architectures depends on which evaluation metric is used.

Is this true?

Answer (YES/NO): YES